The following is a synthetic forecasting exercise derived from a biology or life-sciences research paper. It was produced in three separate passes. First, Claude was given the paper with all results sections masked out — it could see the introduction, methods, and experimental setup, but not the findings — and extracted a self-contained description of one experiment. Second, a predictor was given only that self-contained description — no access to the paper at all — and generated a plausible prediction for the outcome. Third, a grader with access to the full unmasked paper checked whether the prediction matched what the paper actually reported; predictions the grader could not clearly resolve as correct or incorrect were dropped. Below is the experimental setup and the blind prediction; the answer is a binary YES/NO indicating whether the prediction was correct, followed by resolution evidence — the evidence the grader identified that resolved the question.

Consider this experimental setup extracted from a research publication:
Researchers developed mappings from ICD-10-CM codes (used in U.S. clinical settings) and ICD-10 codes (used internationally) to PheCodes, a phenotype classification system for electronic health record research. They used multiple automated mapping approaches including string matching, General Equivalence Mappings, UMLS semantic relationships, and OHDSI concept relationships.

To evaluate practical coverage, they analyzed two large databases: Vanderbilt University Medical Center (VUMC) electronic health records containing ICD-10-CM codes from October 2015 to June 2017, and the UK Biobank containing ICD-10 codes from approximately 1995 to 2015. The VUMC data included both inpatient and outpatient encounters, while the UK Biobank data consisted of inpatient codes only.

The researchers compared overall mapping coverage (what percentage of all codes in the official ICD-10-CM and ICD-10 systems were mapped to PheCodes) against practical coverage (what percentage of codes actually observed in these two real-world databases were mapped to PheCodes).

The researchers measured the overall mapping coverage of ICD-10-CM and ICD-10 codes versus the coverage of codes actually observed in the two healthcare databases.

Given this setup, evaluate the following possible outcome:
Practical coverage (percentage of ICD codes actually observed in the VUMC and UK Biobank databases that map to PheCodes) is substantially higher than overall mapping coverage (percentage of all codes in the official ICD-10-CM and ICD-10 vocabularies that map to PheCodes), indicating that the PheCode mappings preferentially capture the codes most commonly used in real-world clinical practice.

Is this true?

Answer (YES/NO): YES